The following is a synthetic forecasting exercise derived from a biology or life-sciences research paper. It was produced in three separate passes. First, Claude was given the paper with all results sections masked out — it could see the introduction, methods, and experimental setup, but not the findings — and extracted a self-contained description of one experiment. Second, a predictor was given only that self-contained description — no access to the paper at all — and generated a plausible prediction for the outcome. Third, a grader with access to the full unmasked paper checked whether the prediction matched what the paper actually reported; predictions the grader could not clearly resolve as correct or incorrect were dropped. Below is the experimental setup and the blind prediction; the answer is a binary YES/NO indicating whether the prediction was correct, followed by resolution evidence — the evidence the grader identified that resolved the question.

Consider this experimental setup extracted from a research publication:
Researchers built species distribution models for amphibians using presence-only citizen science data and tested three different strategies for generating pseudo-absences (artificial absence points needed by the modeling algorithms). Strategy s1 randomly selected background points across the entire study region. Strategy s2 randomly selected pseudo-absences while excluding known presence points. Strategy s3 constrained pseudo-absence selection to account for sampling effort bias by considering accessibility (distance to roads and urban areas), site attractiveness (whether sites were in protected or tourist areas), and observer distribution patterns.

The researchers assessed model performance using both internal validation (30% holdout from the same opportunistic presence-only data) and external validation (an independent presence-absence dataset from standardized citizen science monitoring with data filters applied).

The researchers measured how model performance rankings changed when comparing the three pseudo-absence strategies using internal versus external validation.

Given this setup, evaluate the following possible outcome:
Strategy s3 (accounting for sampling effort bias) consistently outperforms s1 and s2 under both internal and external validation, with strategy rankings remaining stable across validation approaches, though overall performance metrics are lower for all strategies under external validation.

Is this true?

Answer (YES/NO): NO